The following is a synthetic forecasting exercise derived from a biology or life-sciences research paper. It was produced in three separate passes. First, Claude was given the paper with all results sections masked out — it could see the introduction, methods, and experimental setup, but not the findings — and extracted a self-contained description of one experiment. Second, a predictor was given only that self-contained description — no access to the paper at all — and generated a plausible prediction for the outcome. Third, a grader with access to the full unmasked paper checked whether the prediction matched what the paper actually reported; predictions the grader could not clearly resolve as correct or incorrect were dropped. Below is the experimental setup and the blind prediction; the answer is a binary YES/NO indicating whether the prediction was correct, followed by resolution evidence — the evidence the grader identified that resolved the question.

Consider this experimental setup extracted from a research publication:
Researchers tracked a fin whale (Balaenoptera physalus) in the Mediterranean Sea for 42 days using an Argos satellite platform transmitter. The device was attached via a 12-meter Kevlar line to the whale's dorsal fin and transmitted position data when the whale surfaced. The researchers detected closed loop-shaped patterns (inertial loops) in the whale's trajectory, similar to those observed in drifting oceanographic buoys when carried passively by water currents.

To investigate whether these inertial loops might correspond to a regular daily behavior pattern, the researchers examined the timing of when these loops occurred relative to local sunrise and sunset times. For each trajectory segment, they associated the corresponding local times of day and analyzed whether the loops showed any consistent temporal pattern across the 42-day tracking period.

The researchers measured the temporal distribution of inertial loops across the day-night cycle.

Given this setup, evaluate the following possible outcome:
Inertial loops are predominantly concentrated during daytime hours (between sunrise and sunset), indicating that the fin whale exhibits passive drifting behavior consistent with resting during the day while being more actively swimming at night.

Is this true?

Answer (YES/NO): NO